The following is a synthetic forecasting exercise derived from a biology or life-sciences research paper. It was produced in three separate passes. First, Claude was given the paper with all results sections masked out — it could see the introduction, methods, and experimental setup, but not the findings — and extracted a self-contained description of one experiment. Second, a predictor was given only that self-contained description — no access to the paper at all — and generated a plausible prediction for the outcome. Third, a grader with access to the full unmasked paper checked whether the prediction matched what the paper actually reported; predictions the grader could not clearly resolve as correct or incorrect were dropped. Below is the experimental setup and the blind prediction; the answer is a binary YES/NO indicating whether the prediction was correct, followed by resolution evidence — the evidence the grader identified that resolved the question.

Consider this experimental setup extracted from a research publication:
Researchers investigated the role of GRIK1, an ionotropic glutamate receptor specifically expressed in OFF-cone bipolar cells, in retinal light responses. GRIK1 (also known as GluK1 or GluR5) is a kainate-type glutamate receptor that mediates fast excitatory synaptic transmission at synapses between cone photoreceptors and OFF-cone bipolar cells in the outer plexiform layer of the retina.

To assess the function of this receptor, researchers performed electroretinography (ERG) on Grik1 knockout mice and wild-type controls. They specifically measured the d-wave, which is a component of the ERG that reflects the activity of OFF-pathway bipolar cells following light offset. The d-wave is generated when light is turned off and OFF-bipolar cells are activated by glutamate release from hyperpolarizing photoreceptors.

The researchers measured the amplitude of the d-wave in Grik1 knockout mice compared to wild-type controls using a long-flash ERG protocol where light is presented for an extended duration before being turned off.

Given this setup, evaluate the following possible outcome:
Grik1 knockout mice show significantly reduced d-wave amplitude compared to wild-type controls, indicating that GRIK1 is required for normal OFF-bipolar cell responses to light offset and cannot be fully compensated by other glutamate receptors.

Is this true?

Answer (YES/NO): YES